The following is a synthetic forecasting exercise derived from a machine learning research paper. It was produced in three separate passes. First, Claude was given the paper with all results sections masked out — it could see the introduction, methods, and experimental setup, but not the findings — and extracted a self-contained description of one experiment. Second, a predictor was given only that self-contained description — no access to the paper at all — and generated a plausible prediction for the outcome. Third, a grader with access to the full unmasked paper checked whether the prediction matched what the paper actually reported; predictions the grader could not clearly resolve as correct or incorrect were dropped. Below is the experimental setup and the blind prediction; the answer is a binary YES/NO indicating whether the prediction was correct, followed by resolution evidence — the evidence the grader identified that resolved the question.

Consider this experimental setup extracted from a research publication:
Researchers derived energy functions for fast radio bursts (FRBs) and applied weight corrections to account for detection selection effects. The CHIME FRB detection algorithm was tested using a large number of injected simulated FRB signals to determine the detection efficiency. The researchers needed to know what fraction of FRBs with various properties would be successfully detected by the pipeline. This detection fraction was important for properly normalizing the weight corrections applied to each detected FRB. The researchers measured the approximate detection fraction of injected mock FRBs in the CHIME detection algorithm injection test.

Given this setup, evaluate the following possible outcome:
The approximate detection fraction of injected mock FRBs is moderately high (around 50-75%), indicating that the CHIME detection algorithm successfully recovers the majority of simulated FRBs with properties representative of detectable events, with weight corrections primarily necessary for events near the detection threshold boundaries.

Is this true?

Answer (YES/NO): NO